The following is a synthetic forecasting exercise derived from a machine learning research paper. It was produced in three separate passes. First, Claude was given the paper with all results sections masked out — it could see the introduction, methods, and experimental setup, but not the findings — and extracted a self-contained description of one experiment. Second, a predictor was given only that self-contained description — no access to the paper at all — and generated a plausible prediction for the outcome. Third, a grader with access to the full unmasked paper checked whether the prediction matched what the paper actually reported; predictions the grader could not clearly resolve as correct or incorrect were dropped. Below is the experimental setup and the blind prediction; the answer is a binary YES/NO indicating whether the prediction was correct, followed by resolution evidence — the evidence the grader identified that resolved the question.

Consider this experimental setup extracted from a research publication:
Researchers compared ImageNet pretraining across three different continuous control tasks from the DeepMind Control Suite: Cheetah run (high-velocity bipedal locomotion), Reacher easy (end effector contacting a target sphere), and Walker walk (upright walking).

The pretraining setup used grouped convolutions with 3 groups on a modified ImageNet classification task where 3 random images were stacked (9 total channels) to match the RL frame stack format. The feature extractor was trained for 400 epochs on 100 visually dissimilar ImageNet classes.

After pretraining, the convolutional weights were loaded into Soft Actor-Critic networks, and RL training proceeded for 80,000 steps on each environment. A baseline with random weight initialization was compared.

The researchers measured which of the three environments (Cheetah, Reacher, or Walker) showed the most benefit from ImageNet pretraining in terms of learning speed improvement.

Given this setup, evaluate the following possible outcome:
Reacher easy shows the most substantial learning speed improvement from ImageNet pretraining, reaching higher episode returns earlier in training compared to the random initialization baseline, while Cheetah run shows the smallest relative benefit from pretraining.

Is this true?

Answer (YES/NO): YES